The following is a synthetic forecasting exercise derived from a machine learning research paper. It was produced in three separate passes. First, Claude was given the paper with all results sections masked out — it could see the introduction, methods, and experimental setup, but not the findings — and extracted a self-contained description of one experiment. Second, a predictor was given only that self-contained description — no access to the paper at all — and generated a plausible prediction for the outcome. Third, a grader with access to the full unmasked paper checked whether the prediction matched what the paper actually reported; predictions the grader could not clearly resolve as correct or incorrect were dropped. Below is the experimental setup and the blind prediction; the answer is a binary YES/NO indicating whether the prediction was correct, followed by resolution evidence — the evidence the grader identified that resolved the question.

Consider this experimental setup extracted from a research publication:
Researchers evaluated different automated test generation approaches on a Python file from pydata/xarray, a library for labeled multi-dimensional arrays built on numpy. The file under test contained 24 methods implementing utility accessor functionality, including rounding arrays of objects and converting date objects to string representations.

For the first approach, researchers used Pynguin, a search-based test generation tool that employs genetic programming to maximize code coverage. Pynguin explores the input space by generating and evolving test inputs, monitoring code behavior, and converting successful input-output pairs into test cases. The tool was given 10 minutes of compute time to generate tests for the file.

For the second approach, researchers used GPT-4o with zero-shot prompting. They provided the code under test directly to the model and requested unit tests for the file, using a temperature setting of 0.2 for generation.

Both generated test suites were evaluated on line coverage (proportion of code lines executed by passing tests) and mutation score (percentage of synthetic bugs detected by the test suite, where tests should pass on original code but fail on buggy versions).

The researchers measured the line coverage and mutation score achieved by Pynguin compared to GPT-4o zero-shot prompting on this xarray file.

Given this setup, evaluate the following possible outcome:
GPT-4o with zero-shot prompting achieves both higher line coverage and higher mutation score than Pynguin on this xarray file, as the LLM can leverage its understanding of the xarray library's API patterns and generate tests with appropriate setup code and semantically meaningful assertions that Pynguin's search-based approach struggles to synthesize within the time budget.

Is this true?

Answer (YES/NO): YES